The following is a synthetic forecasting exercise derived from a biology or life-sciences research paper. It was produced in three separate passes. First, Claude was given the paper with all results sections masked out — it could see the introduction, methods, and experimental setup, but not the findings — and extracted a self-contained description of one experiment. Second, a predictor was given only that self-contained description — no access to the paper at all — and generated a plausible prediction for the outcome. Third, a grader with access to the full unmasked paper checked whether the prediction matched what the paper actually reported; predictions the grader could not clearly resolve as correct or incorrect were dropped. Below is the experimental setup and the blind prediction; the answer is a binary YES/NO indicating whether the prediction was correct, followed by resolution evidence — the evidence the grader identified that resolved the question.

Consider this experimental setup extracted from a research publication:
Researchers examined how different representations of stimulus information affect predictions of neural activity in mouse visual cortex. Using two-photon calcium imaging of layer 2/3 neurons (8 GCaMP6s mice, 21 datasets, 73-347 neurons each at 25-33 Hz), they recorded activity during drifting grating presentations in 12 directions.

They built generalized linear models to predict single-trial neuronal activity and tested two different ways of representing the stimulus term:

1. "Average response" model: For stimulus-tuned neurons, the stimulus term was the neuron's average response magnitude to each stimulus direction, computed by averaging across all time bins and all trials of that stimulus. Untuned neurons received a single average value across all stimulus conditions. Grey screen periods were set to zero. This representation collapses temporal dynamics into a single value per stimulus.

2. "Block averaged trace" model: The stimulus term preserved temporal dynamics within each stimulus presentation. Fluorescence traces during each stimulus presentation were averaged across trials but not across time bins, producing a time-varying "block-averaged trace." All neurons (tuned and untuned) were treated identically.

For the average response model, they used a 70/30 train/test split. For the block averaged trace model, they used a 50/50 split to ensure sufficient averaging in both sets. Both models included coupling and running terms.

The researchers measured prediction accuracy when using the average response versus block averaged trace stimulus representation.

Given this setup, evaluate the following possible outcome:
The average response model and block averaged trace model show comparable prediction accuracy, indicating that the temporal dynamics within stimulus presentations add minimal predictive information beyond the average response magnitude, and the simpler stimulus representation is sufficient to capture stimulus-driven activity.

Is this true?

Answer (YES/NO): NO